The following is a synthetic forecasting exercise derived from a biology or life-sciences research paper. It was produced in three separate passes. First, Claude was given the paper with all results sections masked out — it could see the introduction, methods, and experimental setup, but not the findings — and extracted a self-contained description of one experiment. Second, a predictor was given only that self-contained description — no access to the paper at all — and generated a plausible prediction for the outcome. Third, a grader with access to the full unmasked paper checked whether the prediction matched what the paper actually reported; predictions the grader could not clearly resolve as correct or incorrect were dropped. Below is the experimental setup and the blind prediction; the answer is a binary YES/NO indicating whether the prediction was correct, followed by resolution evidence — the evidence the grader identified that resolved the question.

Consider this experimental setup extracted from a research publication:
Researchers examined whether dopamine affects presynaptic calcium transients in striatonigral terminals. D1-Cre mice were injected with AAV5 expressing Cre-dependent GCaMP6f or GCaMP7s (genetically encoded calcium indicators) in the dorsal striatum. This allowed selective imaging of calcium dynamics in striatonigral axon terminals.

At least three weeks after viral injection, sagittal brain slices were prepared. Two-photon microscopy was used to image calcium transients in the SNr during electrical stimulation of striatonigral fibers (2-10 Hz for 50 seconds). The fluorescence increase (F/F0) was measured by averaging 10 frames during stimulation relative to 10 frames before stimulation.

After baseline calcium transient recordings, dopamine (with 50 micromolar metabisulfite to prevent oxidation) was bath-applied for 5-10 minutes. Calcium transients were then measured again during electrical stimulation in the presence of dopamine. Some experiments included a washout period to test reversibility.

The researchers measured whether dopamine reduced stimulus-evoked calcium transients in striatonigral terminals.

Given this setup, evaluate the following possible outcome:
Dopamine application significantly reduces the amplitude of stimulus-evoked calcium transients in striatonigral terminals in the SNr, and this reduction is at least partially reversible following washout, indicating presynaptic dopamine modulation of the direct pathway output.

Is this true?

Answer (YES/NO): NO